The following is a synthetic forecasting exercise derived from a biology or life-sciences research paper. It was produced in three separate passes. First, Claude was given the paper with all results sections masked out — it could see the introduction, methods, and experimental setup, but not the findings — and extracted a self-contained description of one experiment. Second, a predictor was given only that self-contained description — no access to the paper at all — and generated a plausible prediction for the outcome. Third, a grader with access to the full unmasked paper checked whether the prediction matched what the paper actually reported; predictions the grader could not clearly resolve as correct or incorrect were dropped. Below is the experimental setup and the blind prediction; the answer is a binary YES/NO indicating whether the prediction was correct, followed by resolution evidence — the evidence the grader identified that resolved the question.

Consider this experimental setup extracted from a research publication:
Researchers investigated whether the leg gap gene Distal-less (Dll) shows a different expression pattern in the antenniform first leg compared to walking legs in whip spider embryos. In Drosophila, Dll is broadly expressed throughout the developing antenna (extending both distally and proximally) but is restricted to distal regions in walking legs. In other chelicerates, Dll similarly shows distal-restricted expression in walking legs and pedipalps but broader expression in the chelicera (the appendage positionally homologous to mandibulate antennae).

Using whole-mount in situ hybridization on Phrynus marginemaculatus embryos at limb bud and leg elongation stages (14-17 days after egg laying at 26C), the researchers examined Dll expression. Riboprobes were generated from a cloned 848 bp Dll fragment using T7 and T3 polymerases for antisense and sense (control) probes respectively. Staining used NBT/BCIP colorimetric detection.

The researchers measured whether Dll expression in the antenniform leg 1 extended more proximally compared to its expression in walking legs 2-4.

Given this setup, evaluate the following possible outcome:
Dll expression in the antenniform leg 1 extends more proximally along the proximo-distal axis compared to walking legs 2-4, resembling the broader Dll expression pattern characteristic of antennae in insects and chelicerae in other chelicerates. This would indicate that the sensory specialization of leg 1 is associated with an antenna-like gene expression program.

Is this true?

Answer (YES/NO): NO